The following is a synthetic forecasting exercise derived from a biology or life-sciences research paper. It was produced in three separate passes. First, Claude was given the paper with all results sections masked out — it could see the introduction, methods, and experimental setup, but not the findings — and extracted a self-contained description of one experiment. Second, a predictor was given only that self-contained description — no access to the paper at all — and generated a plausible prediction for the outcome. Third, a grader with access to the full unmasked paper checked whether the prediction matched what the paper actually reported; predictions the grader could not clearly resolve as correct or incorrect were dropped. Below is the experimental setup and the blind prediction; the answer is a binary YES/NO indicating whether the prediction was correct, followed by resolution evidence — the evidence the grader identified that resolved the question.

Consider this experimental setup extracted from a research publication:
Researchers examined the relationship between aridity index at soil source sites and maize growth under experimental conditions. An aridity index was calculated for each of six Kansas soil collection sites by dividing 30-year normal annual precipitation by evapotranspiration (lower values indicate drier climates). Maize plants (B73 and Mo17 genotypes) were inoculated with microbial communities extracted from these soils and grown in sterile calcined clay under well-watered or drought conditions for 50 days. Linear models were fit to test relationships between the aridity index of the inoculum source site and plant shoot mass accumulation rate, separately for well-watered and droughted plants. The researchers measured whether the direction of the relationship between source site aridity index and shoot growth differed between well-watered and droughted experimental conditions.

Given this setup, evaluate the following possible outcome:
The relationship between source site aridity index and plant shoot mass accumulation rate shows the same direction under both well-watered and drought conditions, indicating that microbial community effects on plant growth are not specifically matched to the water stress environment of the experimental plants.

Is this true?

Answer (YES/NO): NO